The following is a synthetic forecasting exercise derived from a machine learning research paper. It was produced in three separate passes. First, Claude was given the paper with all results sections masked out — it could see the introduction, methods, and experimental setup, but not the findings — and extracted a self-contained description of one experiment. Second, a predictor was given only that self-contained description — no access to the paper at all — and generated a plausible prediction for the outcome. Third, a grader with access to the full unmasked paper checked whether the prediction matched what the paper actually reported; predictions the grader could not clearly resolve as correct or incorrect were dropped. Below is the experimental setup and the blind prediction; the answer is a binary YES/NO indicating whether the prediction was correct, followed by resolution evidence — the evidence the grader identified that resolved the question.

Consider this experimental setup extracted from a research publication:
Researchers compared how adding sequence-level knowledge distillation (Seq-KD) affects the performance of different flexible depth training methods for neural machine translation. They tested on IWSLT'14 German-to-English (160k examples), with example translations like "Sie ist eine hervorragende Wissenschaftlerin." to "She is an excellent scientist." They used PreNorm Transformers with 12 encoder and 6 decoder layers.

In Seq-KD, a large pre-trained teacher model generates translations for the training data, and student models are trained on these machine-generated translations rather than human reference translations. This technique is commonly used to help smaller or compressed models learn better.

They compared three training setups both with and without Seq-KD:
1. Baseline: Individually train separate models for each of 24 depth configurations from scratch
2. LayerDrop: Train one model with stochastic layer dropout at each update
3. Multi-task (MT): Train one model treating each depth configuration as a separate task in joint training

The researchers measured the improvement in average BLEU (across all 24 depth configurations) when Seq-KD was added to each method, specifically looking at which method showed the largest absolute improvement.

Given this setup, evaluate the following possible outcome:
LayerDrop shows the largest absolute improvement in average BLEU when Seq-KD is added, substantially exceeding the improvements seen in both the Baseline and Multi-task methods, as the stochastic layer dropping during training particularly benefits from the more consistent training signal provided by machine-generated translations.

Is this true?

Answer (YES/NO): YES